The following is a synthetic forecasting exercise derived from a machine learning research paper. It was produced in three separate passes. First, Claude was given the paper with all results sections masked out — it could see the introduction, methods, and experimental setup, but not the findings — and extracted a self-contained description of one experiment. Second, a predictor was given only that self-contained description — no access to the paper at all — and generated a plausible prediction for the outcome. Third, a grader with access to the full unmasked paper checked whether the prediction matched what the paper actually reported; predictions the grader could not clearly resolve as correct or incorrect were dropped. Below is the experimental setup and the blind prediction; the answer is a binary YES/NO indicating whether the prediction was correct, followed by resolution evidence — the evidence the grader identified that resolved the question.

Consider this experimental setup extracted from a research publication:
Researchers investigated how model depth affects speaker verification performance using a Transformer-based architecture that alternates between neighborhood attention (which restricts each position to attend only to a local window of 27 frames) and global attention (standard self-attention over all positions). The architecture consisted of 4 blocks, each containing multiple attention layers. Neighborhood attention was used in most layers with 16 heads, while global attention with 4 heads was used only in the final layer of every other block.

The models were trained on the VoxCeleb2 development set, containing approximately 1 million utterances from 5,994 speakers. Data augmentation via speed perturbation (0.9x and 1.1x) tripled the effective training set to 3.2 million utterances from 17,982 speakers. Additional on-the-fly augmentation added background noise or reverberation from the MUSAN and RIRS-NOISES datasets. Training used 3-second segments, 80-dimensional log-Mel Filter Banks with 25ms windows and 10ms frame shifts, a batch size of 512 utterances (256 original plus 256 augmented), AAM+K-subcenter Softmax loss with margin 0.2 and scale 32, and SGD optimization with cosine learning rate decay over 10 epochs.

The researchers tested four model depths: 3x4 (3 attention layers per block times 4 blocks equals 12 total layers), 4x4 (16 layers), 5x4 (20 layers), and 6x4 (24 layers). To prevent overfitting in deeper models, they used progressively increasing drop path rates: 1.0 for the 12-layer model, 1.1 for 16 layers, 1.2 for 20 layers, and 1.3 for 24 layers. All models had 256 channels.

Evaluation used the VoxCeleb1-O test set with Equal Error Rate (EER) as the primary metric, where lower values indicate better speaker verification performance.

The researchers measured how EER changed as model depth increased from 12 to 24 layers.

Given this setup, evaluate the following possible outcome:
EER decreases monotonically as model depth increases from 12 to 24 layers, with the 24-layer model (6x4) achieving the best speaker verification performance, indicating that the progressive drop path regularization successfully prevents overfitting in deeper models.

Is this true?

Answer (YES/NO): YES